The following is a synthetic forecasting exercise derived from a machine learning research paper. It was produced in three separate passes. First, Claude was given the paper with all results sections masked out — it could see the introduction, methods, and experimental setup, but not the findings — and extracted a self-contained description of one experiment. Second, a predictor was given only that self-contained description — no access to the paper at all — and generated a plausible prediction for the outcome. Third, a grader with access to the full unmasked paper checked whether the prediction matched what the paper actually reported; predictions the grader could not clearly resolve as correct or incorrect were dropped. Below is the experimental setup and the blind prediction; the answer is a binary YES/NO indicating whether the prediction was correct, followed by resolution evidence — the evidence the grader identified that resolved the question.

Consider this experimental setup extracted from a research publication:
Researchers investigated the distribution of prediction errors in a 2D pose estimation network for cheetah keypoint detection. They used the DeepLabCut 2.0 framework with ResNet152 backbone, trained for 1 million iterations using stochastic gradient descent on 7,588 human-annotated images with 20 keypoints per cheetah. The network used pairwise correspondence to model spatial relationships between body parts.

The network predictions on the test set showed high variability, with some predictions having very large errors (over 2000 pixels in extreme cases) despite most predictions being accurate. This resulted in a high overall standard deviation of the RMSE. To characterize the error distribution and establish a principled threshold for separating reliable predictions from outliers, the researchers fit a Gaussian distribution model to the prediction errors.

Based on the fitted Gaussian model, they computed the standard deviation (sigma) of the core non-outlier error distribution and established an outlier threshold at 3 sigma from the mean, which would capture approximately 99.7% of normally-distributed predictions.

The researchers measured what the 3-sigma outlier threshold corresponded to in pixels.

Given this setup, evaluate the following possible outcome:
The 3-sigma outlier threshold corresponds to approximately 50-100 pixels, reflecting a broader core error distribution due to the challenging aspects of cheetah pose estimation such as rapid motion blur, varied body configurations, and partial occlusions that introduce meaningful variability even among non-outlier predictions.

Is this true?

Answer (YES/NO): NO